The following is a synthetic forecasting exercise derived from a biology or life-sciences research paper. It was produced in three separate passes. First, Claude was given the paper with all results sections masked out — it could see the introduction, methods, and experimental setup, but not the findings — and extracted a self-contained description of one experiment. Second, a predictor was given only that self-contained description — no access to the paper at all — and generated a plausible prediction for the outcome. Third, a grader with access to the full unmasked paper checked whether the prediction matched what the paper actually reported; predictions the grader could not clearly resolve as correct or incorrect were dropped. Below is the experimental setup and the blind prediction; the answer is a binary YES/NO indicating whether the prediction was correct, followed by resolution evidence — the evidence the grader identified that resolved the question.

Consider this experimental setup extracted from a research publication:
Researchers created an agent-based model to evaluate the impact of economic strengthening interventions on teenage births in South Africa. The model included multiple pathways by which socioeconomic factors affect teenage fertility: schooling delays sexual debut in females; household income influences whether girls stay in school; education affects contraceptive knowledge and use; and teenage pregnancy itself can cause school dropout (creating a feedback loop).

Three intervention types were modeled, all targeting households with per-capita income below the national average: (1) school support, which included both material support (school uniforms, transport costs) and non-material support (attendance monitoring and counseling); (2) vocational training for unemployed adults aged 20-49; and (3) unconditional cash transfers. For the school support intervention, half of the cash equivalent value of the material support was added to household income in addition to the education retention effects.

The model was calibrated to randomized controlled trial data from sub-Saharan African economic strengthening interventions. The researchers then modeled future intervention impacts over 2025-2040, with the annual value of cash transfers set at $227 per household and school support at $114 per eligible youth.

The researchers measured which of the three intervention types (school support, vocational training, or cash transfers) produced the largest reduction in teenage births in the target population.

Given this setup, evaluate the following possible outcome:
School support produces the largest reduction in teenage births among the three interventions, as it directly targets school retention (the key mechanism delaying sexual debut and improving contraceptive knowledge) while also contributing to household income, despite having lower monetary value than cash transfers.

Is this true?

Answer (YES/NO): YES